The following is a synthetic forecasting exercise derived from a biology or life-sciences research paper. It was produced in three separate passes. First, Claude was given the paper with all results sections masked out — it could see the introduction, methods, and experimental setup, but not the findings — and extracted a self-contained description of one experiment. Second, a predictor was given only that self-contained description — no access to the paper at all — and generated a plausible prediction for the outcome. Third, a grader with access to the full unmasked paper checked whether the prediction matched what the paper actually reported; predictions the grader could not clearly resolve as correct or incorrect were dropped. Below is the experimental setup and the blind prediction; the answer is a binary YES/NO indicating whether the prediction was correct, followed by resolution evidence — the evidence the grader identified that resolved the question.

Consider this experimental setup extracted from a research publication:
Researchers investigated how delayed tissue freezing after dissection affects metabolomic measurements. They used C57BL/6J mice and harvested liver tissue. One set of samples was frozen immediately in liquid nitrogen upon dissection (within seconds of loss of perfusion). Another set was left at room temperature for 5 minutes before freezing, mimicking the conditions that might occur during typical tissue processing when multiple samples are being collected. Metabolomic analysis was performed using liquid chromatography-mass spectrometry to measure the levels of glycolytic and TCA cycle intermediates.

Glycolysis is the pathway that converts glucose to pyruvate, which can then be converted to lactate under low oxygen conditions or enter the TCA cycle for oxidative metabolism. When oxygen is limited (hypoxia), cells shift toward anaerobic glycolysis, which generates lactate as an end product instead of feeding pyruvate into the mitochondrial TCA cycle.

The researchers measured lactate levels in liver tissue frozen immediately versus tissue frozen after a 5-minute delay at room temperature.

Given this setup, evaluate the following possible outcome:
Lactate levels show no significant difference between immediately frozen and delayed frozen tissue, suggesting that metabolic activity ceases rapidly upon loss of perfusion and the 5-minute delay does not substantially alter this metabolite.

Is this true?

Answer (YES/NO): NO